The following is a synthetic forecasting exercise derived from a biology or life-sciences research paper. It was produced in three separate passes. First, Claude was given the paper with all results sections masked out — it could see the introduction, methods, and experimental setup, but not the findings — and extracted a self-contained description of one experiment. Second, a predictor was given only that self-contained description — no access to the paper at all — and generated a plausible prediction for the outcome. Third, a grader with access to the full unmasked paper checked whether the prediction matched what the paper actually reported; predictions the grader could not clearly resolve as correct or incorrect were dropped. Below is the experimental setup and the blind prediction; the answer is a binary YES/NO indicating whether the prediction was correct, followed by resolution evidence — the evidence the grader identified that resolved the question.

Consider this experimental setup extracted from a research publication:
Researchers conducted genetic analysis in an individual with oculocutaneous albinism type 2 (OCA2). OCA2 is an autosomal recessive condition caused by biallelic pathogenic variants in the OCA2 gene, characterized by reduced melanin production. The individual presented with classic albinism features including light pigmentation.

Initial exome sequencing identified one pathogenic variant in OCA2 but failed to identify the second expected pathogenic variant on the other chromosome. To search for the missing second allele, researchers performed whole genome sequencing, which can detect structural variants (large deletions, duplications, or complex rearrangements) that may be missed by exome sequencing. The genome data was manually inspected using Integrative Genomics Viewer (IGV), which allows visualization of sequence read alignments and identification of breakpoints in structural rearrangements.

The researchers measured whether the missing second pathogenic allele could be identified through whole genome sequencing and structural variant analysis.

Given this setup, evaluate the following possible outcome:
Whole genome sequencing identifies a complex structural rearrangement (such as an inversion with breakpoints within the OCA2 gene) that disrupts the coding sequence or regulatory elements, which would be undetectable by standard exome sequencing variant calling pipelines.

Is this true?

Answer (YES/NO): YES